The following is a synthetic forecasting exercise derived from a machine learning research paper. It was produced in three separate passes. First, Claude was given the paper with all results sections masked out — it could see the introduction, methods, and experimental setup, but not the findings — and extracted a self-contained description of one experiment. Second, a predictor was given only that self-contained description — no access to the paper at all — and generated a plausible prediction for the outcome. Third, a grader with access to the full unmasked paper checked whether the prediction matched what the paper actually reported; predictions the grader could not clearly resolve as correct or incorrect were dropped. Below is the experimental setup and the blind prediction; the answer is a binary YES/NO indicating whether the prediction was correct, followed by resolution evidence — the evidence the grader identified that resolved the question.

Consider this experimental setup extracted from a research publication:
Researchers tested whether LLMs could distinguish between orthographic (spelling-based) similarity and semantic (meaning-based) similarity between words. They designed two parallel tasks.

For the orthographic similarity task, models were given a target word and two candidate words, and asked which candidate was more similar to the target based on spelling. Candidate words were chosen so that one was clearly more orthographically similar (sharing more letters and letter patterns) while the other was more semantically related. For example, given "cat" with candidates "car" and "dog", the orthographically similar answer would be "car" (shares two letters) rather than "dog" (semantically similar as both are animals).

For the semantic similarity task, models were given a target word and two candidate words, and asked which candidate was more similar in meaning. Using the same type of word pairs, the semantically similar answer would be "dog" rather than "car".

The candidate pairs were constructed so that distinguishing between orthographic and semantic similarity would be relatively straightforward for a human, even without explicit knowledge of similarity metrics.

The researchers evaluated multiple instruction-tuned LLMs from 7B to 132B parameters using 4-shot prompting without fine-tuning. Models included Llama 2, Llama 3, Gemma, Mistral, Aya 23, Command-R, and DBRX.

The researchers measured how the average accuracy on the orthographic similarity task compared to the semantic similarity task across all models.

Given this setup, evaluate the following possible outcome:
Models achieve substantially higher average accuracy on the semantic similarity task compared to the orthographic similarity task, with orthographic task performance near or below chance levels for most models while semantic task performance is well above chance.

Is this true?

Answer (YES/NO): YES